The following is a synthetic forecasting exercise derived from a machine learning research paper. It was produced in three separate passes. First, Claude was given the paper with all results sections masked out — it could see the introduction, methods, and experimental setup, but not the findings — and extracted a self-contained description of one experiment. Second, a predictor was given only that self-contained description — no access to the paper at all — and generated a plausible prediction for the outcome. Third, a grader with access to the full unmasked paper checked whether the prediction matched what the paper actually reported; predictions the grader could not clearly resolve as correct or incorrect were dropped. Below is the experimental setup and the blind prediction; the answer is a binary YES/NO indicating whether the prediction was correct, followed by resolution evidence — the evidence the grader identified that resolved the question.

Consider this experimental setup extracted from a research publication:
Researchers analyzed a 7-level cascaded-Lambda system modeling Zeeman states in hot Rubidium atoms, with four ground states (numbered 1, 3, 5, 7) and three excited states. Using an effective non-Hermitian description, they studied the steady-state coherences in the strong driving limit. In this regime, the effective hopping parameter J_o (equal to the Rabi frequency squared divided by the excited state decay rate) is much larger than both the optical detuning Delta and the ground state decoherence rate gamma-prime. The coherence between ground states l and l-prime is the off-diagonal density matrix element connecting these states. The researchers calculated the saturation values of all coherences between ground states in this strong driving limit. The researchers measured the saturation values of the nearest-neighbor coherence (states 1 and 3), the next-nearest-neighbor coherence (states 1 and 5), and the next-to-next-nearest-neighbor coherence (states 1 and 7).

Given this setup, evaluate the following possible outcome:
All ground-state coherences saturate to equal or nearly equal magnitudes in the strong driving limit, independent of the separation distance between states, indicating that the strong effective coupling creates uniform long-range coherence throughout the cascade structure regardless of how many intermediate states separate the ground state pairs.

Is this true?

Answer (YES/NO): YES